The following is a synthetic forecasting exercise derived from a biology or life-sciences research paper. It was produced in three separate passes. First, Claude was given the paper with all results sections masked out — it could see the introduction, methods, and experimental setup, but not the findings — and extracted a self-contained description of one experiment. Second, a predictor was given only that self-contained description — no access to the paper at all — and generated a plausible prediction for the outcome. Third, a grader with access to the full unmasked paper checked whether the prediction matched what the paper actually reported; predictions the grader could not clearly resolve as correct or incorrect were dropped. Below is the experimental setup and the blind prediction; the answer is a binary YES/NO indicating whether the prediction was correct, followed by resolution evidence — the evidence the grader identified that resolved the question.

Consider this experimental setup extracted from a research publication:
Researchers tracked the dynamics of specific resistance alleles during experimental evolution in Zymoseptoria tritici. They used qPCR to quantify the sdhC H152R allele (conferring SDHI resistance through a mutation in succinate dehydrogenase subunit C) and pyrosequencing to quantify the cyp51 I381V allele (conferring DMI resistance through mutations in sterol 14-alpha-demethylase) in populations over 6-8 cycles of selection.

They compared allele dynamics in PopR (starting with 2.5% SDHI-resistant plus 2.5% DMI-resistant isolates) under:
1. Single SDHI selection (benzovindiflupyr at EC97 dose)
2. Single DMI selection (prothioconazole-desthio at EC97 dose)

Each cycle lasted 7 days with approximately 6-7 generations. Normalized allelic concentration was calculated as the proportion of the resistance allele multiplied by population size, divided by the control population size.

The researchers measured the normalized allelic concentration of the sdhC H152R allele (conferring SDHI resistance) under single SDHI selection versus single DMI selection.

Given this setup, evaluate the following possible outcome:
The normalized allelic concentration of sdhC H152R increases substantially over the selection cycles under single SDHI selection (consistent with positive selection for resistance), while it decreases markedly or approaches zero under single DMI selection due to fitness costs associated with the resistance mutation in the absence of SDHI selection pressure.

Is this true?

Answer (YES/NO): NO